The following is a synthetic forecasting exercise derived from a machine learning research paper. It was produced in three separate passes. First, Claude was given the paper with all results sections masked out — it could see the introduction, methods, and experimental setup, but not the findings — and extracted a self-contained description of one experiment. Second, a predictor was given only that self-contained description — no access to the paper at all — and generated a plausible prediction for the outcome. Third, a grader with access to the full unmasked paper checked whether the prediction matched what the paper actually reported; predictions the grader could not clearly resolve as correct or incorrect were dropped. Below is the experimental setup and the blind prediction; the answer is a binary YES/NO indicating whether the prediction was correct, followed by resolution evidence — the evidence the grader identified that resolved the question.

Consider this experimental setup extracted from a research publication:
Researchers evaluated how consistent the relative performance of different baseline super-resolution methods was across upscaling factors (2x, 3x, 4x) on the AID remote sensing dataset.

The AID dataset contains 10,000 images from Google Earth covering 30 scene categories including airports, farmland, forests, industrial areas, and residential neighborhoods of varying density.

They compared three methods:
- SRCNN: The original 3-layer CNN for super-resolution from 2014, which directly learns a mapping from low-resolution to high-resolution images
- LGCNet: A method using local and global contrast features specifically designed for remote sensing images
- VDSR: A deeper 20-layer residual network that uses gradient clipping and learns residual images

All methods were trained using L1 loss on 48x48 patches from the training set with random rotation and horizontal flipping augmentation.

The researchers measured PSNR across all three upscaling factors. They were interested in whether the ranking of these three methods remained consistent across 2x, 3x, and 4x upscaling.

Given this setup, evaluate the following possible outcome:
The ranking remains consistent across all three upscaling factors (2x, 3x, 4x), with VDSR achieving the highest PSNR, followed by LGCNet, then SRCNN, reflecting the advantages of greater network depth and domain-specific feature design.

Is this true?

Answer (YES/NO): YES